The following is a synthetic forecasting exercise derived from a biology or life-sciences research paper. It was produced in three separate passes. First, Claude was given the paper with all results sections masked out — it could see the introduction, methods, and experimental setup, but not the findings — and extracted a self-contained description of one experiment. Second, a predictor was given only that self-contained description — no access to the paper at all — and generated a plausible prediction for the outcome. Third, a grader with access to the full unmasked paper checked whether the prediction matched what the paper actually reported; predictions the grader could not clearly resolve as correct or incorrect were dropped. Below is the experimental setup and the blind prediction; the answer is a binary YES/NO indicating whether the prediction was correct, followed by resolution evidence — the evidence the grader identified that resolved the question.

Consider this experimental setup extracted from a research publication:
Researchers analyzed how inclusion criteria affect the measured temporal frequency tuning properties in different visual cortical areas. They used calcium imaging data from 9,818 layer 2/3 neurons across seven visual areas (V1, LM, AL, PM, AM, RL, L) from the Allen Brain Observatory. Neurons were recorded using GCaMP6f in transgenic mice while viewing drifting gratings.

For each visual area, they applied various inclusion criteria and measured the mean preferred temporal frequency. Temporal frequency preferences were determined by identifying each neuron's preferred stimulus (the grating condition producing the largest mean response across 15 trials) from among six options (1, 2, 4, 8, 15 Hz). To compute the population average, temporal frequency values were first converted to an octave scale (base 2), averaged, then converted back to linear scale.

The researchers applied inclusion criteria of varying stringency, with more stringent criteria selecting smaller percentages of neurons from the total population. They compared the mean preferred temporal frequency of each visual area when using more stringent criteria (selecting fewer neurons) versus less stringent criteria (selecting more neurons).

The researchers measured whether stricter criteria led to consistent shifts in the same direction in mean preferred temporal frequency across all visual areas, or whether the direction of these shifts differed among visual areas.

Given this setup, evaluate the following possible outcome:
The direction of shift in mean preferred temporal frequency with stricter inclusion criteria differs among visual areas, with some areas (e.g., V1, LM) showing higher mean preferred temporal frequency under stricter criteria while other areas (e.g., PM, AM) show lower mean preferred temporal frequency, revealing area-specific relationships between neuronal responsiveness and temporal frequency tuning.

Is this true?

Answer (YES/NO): YES